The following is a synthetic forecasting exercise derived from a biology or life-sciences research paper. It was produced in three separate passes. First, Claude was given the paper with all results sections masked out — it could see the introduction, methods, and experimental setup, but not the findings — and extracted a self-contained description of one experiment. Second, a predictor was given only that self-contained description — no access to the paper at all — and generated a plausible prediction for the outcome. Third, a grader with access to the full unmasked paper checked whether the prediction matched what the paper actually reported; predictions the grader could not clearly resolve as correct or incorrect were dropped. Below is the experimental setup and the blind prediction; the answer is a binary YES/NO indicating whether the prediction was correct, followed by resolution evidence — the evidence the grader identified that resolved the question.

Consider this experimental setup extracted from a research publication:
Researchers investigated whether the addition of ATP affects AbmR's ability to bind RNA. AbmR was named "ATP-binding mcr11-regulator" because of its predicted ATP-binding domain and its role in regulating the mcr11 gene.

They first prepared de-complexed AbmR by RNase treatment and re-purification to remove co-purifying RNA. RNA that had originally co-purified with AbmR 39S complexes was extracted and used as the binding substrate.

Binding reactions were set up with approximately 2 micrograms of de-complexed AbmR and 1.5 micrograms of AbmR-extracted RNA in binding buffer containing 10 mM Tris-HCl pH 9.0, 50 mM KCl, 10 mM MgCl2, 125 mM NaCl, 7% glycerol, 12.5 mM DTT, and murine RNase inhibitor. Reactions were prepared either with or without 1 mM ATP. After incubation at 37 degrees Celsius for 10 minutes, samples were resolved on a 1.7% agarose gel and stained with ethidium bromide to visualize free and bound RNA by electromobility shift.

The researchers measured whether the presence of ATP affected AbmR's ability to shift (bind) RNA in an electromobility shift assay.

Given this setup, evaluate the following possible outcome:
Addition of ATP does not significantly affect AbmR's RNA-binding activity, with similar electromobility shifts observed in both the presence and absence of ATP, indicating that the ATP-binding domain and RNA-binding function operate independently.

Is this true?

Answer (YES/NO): YES